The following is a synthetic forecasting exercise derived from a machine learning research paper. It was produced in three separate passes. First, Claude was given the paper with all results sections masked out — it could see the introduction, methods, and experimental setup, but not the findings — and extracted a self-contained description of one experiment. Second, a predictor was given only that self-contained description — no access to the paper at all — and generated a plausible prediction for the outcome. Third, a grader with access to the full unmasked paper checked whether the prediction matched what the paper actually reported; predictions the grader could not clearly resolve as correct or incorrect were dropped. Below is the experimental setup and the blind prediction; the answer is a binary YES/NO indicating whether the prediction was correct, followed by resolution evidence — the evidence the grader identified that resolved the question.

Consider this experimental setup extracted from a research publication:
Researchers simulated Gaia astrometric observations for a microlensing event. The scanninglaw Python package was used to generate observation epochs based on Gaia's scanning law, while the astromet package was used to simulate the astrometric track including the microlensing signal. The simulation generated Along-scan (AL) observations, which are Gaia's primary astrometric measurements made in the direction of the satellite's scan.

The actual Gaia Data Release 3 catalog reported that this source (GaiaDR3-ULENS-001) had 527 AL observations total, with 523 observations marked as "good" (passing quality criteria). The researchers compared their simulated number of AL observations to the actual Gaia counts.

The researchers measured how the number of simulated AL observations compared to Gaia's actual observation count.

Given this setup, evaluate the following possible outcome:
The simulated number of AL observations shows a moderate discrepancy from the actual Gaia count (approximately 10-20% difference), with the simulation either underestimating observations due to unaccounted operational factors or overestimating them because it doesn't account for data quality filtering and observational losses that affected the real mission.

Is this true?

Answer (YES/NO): YES